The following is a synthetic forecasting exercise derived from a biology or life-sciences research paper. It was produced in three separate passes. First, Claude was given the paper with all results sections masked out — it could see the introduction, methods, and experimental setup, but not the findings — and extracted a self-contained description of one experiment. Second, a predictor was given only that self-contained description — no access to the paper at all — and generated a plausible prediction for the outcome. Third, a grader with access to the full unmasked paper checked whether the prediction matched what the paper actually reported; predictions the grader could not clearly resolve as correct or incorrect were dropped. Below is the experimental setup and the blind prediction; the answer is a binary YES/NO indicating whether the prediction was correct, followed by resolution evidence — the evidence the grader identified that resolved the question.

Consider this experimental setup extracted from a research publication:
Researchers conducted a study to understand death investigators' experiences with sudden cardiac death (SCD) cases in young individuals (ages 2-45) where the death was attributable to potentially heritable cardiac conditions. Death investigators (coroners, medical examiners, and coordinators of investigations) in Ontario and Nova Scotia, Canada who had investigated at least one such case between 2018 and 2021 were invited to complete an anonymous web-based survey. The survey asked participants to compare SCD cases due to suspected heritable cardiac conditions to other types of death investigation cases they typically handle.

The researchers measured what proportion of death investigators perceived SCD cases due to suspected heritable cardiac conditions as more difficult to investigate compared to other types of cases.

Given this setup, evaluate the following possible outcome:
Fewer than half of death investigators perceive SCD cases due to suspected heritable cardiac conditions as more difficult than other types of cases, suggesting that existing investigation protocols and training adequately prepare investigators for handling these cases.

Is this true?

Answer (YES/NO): NO